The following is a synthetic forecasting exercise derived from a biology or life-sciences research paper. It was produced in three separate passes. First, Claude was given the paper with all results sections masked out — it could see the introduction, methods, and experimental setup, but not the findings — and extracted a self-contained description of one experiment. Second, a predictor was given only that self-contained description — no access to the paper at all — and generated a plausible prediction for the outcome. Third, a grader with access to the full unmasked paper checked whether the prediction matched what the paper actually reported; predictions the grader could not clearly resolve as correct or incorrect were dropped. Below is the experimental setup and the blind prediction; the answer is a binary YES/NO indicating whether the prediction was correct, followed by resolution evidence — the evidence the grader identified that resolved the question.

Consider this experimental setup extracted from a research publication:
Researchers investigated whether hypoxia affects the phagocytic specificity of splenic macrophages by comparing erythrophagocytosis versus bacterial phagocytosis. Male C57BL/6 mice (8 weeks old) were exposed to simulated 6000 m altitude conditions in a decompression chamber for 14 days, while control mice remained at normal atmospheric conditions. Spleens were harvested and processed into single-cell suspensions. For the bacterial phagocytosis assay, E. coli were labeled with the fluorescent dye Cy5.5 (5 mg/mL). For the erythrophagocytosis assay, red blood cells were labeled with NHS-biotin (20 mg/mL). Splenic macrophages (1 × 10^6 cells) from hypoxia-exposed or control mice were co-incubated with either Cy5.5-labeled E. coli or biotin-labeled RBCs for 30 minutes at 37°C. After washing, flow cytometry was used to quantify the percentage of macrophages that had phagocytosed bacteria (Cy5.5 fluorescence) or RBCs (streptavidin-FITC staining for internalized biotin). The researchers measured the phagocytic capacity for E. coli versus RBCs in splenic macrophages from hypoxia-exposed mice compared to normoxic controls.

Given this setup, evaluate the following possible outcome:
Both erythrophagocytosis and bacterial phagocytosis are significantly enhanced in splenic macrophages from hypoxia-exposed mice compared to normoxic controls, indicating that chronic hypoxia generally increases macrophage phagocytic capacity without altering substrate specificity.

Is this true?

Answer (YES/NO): NO